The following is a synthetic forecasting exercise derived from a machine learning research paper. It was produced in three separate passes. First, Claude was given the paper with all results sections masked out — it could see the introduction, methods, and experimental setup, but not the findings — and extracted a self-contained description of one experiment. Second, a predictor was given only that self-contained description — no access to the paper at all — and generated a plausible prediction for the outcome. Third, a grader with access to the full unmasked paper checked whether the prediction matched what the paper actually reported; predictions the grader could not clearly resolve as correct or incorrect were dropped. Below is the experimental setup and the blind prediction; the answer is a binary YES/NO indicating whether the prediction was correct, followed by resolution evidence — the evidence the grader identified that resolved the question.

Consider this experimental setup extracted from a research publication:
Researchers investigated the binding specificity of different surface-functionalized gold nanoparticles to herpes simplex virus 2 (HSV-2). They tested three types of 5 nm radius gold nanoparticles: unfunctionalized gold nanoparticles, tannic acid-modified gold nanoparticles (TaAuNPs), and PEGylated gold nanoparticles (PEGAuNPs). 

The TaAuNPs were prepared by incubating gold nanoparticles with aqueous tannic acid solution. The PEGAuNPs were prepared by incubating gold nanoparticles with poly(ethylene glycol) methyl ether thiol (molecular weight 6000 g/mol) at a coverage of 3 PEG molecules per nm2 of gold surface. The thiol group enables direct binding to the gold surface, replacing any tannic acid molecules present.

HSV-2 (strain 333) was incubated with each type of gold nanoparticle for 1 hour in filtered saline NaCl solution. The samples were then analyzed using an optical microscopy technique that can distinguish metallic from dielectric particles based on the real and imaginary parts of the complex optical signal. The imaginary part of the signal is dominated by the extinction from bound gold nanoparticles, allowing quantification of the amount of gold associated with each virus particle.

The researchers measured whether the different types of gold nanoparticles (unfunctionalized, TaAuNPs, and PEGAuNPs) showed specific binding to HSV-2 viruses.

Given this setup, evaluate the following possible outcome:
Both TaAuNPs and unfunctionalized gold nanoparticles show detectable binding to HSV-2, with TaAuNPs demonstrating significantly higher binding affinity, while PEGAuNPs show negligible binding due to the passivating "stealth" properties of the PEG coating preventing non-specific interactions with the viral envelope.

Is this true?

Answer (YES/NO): YES